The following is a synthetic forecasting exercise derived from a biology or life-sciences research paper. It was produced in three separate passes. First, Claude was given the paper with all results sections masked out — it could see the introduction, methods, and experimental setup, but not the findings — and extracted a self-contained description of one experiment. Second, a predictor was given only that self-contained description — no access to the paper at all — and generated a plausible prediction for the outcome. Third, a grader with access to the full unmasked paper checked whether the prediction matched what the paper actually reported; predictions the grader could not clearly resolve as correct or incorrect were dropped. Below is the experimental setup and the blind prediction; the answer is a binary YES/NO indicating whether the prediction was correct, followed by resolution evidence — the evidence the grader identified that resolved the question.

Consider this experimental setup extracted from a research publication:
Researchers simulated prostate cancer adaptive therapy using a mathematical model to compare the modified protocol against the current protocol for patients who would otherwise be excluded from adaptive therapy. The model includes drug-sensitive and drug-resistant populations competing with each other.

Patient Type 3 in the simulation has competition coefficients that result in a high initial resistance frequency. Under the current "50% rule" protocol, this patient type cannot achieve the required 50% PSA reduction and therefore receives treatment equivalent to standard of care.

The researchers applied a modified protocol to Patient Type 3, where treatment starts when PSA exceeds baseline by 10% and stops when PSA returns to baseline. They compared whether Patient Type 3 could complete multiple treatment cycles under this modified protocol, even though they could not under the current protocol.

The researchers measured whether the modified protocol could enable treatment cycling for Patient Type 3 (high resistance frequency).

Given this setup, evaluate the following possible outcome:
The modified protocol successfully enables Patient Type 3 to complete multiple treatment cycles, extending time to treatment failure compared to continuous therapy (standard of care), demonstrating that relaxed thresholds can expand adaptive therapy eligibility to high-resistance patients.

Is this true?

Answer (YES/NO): YES